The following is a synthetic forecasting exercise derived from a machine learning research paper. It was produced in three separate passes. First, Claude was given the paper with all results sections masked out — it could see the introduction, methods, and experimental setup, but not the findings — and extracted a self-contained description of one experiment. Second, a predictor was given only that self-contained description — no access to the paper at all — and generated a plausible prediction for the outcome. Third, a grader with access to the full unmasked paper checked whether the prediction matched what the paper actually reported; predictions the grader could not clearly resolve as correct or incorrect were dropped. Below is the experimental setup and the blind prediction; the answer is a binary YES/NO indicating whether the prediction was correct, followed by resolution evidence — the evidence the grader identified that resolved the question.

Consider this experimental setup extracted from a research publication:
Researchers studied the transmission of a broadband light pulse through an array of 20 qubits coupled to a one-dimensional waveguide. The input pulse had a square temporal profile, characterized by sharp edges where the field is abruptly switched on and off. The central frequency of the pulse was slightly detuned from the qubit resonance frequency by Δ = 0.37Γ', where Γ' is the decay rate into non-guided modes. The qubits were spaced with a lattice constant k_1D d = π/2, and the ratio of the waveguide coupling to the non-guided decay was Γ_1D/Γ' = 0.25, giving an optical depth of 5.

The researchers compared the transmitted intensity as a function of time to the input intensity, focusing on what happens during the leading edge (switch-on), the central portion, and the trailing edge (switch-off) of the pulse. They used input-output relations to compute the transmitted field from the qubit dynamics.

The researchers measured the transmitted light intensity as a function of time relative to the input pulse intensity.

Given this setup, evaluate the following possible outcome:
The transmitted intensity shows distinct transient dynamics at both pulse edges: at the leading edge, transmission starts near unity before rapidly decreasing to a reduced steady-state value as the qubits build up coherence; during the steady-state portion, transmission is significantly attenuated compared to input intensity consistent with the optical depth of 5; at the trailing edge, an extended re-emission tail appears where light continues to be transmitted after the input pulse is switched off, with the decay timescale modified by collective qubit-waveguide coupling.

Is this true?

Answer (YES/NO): YES